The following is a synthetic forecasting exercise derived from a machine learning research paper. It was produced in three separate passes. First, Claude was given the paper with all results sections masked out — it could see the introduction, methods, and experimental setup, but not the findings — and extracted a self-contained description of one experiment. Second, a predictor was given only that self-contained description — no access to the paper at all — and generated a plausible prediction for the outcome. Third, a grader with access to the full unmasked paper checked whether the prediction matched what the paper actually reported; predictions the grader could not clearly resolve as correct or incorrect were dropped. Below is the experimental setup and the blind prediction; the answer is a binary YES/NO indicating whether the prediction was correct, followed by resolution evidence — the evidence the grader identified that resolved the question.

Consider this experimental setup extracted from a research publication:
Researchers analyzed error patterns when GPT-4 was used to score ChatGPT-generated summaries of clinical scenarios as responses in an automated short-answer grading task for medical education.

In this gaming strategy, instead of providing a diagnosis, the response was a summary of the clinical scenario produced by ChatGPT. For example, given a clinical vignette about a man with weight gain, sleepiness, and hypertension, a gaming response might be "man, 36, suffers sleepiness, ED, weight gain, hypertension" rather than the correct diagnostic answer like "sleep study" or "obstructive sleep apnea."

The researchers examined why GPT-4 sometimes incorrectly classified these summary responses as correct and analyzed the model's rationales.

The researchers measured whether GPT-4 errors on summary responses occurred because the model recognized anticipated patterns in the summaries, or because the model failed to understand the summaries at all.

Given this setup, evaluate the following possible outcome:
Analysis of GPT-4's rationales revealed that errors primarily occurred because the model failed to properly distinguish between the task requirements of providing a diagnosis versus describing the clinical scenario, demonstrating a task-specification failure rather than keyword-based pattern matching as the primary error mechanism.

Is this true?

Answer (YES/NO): NO